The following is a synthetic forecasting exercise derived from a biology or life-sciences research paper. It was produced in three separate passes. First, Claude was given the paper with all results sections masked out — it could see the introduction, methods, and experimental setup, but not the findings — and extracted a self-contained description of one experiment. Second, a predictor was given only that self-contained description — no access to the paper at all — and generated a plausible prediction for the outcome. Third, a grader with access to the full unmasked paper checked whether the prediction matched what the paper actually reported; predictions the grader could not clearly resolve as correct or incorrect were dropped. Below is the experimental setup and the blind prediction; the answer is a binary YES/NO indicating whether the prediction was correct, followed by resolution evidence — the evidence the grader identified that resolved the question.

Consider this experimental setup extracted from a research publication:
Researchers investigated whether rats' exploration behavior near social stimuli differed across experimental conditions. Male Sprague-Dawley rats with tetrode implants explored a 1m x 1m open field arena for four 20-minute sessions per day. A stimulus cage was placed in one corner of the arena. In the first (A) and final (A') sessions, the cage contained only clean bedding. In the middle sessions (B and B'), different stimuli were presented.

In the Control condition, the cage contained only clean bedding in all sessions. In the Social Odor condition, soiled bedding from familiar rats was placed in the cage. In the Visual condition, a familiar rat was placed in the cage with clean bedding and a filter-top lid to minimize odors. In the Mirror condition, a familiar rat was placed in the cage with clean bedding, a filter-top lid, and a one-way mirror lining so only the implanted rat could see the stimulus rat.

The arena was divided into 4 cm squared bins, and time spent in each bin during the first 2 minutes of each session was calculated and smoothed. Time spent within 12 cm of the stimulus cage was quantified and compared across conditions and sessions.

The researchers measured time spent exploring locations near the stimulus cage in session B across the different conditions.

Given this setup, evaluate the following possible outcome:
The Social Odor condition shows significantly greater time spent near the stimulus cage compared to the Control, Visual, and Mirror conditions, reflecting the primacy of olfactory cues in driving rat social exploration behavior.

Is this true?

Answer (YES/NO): NO